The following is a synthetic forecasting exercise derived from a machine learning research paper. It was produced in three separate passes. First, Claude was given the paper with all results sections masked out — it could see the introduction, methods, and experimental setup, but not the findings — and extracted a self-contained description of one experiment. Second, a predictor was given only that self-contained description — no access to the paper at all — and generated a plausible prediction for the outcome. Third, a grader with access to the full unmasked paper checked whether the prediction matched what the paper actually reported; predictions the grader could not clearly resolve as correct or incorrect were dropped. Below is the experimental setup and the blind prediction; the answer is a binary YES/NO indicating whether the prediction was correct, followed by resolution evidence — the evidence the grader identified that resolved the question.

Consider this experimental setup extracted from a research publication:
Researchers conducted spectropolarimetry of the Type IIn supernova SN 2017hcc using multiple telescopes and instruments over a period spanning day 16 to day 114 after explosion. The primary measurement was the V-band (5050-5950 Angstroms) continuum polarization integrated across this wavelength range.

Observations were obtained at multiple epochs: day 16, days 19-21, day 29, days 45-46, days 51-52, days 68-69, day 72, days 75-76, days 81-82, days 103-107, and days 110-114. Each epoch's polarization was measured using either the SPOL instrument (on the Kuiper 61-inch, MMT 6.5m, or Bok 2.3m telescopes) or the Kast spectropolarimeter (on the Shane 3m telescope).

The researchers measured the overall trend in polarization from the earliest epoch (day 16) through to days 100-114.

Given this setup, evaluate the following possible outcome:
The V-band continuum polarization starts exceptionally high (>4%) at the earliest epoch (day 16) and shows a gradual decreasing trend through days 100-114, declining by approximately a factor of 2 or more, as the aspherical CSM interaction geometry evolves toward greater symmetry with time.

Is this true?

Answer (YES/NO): YES